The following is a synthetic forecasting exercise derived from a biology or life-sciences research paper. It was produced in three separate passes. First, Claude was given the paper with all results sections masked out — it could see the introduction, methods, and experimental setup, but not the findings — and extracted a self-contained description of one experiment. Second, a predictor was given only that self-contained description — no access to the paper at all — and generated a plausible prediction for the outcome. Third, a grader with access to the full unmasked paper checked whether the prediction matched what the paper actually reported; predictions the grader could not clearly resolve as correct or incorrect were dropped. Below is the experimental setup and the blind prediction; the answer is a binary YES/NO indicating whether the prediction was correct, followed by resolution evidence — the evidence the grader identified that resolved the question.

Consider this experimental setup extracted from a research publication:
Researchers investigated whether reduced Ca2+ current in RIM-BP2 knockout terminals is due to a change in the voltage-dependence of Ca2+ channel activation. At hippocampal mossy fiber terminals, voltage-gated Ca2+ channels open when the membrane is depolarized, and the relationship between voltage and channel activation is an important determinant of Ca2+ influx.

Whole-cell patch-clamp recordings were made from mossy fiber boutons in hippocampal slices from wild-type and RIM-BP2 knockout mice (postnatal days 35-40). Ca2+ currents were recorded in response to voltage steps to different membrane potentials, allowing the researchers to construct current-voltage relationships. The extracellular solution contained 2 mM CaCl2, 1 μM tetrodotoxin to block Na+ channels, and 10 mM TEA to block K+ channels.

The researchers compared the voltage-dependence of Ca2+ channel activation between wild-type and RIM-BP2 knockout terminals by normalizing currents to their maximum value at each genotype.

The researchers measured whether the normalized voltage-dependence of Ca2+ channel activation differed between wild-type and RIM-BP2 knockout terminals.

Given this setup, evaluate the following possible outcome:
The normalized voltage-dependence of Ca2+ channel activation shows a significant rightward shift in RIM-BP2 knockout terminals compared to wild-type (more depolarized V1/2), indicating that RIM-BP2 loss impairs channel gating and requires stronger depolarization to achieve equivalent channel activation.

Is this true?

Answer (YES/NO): NO